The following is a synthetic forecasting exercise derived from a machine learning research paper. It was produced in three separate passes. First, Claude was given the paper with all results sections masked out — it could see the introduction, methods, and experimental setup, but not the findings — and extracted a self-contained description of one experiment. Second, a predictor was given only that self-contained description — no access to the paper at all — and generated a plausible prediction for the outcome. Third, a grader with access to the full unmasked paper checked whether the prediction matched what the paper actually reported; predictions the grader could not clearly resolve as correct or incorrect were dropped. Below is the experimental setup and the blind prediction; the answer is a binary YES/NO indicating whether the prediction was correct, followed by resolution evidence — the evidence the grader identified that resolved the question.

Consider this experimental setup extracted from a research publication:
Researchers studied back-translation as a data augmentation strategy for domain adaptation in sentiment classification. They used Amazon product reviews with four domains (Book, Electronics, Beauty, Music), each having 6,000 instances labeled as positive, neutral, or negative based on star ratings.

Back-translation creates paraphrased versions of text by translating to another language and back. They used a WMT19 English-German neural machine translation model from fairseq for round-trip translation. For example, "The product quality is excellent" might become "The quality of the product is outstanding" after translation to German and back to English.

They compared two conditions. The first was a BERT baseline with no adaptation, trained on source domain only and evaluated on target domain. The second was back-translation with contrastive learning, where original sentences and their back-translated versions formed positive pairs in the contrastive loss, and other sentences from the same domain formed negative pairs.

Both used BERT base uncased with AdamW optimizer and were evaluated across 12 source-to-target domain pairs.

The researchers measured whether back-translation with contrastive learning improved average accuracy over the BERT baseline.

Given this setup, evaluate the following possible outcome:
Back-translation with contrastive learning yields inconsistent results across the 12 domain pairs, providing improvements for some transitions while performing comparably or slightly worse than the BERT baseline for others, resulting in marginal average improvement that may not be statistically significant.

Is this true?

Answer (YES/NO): NO